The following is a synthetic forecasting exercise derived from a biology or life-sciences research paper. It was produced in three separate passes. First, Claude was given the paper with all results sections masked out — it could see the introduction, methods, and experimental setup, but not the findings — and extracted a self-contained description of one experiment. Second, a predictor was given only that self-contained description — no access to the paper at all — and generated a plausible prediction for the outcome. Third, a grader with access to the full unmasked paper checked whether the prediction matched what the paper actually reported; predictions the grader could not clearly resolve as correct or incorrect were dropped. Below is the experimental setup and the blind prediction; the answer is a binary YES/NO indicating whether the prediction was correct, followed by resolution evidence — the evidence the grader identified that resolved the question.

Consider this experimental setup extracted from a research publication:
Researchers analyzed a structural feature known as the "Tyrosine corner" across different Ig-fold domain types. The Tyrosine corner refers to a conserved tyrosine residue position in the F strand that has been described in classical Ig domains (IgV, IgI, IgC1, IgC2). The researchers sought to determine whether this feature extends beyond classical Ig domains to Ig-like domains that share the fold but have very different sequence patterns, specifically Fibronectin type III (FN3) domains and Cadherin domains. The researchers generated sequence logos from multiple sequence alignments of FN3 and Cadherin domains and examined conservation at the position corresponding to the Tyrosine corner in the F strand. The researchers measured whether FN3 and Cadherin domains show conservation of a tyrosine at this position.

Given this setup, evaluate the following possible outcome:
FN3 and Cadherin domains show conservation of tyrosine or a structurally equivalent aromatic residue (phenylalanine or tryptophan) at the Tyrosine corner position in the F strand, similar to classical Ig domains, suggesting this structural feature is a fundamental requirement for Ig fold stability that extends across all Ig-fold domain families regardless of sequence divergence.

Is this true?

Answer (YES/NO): YES